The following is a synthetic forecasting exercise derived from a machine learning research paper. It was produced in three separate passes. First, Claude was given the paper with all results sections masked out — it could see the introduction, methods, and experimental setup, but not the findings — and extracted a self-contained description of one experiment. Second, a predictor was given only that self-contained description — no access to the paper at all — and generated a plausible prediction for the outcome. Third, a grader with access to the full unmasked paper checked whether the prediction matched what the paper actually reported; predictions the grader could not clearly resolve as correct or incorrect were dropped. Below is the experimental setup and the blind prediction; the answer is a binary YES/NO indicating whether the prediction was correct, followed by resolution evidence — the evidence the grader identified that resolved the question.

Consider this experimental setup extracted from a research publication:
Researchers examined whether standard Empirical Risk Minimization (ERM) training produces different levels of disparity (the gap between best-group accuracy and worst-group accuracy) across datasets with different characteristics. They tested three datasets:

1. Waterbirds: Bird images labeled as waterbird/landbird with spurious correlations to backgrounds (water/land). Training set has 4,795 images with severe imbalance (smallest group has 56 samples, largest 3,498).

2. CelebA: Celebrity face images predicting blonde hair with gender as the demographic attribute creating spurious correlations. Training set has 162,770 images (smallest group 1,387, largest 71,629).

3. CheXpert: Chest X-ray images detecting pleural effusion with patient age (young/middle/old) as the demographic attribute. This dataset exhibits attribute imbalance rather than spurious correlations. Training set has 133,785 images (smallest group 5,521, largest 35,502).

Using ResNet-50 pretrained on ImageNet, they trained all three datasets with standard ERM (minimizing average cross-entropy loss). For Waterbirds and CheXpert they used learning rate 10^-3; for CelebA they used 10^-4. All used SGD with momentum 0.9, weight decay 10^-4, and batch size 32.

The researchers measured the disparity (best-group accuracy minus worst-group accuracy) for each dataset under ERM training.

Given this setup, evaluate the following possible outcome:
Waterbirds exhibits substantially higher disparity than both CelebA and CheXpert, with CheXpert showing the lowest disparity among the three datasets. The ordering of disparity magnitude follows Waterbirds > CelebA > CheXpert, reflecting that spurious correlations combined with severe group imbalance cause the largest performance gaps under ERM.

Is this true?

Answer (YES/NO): NO